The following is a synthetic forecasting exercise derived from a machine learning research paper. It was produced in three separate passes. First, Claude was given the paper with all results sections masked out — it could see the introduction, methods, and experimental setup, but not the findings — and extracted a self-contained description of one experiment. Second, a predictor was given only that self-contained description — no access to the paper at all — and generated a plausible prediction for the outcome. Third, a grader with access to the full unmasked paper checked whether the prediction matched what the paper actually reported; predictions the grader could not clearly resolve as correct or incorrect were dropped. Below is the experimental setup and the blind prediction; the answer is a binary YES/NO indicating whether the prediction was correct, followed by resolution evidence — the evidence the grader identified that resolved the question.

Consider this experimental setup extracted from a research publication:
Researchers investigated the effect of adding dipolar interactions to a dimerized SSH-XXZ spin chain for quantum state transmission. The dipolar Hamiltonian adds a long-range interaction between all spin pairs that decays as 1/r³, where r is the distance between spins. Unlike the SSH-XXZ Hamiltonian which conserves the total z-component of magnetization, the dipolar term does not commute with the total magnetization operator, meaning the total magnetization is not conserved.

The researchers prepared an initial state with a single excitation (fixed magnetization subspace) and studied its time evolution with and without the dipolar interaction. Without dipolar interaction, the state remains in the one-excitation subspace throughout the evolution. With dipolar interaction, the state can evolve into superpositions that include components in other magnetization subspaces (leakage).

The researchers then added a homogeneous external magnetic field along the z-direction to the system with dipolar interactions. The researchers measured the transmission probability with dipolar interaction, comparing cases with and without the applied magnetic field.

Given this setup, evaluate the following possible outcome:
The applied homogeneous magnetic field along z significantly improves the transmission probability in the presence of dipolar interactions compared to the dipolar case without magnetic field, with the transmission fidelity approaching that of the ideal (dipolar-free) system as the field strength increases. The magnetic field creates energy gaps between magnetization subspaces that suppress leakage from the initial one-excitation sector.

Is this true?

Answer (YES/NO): YES